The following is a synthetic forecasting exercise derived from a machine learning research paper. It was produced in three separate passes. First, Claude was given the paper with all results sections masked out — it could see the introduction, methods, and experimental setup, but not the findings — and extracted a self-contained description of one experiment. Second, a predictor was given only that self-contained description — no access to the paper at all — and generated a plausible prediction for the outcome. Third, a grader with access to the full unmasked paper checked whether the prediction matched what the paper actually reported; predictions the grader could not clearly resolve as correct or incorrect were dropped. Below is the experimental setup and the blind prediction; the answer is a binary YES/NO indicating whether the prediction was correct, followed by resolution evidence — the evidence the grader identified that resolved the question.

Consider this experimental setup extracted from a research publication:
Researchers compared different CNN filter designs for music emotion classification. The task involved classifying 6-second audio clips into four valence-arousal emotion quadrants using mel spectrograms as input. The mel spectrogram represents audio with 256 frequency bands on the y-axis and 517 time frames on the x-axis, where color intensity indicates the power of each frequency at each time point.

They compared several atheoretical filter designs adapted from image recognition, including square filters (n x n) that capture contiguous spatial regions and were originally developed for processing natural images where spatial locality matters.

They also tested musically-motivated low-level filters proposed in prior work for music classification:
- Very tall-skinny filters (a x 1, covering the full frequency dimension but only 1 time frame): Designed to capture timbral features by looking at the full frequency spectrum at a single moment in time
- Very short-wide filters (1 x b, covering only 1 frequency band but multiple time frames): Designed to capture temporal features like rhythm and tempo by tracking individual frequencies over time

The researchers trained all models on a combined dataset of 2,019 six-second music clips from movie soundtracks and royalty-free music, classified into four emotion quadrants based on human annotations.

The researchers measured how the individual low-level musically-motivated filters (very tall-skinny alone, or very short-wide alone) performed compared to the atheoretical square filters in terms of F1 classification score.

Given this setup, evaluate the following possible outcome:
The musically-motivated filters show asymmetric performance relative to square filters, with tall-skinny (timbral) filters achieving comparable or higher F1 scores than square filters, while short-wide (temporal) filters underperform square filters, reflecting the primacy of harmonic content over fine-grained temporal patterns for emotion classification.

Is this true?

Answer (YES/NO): NO